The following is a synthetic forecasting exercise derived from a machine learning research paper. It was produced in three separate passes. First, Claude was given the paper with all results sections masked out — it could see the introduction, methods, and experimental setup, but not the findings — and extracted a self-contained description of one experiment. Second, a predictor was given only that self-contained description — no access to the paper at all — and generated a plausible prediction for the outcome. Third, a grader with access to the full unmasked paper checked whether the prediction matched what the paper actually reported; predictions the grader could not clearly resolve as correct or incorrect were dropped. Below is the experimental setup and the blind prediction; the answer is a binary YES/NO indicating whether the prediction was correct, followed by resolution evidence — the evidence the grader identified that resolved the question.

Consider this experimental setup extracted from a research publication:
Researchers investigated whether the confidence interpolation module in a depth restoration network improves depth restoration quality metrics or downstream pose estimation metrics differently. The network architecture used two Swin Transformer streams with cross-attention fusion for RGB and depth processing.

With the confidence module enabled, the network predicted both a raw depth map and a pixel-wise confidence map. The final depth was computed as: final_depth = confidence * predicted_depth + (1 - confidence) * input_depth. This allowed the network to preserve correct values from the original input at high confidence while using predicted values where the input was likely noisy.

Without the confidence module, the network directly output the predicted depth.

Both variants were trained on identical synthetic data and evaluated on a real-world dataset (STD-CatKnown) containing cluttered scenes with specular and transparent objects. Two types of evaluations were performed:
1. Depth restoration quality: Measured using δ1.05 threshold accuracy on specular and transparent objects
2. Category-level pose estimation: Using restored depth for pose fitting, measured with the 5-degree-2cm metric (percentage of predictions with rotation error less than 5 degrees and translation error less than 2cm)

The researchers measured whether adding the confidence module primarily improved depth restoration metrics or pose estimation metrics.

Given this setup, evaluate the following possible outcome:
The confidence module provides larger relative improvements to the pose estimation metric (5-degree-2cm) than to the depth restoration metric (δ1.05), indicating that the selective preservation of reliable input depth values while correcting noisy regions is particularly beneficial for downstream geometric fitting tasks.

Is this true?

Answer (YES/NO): YES